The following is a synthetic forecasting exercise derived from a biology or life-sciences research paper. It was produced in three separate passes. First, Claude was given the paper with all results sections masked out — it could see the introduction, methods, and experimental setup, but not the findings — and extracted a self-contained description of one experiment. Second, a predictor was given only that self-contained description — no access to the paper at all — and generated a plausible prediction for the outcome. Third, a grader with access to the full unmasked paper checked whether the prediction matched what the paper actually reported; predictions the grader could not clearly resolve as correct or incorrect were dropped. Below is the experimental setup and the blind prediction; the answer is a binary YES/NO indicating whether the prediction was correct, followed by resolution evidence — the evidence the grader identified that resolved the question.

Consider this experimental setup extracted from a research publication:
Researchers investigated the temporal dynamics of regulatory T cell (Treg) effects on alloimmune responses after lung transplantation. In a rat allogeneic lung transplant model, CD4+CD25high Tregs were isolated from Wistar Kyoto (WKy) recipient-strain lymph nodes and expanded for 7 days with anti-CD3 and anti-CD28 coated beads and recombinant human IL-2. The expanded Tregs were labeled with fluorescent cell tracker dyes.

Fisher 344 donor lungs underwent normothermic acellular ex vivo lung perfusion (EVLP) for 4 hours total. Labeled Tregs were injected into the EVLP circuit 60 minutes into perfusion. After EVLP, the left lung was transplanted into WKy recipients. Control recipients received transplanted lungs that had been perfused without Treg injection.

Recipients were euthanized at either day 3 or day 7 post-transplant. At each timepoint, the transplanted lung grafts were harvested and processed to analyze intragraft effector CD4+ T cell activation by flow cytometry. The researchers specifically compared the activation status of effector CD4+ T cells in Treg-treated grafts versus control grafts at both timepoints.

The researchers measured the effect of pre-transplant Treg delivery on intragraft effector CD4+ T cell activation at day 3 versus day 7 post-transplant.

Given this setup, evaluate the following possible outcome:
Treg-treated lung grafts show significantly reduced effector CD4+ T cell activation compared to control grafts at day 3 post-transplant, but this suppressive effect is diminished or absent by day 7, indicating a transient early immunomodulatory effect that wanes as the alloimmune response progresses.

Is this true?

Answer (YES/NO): YES